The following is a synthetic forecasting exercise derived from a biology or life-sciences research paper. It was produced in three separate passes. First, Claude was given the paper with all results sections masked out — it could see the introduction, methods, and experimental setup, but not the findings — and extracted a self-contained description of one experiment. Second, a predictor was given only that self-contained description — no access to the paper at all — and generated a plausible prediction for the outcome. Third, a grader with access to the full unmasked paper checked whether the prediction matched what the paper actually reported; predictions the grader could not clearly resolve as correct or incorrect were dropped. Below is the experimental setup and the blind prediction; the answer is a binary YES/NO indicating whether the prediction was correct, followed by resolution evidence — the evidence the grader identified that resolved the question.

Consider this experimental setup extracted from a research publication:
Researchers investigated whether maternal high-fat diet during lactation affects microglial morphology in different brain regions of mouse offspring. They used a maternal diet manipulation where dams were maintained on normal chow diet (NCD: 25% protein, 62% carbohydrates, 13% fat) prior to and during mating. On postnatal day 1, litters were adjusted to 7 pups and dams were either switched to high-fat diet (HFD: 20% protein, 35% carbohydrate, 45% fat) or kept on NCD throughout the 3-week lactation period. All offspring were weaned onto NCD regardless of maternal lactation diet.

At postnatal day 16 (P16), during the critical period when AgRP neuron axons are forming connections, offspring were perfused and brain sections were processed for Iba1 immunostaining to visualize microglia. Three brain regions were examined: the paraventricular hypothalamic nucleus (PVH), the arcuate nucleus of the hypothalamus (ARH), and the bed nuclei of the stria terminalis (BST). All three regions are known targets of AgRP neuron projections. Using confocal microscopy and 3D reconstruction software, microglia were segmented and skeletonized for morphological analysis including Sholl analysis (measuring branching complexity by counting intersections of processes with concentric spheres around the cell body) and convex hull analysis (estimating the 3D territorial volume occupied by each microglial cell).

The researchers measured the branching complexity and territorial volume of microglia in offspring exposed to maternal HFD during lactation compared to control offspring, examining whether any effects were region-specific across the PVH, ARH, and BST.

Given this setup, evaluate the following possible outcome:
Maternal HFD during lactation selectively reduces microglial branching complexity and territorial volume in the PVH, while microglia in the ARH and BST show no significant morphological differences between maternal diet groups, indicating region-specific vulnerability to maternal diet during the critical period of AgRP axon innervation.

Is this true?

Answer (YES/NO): NO